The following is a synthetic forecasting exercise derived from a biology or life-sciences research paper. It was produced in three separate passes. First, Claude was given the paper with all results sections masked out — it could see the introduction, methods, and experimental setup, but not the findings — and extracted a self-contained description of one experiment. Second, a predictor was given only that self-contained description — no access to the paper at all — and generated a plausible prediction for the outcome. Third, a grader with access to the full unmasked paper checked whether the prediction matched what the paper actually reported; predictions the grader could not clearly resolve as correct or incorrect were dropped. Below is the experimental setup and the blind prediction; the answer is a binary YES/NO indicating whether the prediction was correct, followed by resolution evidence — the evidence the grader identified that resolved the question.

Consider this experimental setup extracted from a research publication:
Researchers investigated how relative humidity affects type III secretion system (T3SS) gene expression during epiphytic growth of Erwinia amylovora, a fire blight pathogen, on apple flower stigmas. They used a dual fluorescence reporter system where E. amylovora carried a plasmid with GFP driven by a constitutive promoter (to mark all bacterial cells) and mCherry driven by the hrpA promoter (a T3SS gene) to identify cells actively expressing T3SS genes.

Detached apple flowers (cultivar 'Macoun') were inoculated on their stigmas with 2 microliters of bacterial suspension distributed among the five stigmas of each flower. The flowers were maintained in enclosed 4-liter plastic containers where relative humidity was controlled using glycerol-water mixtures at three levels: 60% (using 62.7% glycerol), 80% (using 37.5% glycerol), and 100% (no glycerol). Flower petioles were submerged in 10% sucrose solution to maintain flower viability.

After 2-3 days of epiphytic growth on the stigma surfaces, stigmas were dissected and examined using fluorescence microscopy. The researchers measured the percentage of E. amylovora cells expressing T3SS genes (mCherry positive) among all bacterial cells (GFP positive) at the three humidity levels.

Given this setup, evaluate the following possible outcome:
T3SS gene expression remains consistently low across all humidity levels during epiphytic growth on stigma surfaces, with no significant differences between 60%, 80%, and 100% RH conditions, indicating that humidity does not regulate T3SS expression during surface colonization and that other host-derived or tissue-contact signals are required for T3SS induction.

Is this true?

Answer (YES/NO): NO